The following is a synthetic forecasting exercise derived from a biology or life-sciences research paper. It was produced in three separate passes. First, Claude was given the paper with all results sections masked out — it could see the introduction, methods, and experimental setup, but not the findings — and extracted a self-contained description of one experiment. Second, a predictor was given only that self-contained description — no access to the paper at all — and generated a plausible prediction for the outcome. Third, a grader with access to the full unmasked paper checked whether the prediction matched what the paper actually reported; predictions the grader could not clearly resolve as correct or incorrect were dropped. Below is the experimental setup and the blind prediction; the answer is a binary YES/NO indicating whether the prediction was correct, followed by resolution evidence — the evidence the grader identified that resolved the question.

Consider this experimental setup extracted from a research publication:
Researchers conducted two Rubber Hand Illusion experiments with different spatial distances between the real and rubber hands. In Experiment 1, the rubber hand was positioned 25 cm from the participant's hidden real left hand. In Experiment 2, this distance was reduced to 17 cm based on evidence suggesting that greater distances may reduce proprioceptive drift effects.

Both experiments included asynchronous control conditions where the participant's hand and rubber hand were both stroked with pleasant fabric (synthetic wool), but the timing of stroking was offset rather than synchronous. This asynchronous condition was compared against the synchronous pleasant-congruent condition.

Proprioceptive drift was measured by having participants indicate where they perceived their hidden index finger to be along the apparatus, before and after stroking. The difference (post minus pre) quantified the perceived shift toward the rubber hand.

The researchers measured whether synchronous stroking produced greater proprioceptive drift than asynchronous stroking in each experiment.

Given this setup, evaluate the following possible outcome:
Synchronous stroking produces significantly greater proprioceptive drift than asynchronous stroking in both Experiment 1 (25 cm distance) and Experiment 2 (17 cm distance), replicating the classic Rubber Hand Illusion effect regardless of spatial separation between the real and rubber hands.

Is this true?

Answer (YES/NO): NO